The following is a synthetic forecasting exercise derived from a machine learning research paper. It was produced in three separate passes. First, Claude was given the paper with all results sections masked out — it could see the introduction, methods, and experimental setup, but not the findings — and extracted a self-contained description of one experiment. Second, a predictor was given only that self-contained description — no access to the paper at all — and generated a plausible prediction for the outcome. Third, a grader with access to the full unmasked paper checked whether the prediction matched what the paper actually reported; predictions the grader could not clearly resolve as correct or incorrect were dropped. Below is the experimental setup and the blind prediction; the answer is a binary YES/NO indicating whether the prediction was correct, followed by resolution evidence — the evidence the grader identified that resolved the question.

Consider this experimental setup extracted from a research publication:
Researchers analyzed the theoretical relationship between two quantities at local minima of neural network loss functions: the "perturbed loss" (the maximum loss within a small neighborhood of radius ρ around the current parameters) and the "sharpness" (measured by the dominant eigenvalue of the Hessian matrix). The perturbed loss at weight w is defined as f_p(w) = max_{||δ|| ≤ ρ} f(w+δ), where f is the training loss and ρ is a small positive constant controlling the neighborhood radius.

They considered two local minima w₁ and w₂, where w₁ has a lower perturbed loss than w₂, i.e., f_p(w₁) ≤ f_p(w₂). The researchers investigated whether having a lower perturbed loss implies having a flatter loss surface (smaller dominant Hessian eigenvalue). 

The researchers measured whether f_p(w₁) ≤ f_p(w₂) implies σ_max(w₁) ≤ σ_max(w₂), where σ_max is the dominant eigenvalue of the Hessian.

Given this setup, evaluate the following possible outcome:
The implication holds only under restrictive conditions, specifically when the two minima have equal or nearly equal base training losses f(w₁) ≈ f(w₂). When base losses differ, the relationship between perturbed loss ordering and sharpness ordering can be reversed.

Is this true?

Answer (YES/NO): YES